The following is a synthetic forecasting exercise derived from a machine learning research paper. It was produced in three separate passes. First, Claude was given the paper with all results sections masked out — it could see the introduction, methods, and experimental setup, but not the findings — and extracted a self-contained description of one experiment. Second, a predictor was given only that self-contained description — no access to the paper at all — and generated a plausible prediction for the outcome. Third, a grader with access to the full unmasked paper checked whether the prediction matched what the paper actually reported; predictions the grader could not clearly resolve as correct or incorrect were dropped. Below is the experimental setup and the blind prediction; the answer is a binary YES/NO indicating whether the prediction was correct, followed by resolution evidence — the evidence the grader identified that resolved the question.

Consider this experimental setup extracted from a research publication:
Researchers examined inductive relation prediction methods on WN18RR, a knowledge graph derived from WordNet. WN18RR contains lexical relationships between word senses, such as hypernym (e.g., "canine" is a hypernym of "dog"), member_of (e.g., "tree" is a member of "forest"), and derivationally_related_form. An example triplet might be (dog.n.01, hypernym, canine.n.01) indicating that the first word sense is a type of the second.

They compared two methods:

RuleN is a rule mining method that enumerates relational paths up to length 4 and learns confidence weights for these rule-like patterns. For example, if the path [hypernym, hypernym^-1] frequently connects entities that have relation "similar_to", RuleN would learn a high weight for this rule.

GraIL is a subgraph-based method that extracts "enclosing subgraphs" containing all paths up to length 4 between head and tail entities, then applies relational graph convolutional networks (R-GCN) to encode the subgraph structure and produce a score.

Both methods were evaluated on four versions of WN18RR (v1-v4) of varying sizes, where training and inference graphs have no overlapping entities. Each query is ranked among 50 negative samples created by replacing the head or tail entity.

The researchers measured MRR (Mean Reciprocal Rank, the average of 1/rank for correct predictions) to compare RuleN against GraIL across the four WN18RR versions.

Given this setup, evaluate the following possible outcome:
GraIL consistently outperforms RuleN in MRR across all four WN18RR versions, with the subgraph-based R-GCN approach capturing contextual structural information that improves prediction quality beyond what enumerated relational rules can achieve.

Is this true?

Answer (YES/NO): YES